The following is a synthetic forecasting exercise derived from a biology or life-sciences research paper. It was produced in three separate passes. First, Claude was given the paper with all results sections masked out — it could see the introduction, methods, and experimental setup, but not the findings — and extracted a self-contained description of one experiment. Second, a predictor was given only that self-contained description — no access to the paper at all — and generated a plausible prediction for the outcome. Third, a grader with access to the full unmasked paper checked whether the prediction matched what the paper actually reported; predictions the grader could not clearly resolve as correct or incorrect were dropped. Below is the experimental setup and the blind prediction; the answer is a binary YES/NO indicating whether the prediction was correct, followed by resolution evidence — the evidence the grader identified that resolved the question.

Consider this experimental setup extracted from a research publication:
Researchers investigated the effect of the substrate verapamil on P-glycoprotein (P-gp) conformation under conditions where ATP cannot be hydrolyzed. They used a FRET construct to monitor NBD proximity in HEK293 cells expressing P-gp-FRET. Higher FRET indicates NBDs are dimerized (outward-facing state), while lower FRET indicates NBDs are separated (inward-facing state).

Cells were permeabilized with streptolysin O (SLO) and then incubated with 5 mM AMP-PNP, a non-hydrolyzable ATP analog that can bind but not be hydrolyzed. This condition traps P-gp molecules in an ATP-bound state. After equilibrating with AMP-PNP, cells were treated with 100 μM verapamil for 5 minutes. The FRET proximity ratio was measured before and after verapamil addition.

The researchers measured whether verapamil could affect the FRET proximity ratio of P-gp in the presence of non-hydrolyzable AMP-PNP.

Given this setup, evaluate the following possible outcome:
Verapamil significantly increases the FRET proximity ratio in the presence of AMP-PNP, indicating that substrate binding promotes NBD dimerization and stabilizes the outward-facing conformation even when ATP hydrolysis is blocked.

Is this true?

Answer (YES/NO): NO